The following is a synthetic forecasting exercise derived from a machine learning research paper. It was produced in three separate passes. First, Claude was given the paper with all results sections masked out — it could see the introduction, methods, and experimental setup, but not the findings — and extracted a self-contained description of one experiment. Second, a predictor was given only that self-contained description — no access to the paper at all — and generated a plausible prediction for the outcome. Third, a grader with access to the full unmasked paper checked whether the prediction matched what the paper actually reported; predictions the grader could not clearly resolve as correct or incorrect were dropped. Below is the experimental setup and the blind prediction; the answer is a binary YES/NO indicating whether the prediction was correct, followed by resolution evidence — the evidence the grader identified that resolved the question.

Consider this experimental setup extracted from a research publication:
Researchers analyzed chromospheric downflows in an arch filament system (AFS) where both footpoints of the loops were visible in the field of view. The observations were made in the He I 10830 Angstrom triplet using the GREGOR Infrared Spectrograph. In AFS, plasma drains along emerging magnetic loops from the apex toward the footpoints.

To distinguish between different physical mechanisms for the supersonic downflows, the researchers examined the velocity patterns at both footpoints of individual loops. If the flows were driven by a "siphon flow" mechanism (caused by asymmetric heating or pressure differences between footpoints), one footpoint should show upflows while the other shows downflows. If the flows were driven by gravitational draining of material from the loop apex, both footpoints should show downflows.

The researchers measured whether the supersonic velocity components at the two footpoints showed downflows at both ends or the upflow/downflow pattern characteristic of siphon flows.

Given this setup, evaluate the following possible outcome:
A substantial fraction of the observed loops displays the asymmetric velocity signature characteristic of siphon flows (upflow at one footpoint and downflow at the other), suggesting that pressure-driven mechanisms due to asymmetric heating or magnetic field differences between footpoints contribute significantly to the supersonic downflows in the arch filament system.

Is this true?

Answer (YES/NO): NO